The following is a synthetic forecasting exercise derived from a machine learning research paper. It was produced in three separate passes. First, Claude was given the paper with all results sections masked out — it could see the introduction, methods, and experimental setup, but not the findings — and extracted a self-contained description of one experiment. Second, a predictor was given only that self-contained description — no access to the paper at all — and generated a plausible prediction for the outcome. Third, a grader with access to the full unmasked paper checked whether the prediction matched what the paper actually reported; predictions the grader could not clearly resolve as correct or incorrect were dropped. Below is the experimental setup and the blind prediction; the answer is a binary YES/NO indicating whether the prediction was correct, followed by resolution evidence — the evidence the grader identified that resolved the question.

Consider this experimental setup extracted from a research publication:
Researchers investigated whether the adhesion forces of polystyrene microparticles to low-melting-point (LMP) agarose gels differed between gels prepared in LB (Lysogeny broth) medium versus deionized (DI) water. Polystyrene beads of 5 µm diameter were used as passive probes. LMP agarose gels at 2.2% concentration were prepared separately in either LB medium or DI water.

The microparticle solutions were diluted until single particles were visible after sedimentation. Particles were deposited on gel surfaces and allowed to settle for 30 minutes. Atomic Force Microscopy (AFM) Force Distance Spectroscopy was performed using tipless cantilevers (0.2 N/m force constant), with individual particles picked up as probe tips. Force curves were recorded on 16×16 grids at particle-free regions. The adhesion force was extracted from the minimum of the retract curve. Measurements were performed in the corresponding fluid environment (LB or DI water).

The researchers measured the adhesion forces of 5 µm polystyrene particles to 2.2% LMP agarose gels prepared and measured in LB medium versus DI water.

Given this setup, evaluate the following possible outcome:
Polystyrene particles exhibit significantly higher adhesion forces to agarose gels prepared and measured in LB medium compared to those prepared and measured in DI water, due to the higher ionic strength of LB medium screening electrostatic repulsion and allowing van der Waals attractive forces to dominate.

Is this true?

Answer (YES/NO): NO